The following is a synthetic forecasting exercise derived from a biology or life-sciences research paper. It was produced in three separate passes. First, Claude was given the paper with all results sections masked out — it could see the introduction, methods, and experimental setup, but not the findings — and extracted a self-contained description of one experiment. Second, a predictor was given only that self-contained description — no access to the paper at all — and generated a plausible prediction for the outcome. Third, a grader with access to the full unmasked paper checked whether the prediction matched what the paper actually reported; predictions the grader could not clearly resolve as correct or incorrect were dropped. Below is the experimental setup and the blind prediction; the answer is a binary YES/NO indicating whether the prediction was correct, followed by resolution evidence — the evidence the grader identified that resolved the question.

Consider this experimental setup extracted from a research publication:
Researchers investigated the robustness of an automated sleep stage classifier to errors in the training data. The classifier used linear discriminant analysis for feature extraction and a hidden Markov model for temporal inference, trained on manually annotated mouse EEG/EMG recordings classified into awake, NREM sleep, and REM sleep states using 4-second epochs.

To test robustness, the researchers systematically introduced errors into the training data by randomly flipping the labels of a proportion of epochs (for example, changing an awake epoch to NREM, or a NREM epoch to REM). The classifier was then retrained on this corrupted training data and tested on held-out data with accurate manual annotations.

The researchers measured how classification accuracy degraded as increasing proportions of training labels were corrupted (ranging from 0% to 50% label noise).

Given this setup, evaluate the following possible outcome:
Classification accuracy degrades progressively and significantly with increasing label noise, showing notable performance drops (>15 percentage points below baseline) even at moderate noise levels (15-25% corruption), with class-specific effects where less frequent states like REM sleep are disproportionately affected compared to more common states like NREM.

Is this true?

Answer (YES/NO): NO